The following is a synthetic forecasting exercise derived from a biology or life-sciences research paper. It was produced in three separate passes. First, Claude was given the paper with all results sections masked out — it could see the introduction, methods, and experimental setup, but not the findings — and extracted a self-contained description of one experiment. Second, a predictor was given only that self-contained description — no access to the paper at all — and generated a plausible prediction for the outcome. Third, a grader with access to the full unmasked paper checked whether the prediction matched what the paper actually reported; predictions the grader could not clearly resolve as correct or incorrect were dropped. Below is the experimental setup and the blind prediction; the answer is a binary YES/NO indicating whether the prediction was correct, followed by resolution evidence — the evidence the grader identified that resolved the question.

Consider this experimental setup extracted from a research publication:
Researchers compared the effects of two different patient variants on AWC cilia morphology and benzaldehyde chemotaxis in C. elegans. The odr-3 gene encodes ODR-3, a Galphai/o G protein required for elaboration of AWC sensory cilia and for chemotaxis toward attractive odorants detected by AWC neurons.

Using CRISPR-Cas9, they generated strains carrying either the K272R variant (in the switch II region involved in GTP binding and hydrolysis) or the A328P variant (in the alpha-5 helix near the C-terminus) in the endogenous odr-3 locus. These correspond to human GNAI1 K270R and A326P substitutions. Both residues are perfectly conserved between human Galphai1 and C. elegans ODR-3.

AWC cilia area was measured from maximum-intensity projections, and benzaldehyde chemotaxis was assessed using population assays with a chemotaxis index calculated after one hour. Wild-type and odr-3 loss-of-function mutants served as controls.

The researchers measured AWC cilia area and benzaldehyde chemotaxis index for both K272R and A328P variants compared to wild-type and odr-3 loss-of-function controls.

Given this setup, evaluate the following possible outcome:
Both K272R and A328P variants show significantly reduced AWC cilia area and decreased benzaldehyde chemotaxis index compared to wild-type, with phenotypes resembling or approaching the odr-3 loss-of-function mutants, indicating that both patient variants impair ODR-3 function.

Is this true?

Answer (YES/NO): YES